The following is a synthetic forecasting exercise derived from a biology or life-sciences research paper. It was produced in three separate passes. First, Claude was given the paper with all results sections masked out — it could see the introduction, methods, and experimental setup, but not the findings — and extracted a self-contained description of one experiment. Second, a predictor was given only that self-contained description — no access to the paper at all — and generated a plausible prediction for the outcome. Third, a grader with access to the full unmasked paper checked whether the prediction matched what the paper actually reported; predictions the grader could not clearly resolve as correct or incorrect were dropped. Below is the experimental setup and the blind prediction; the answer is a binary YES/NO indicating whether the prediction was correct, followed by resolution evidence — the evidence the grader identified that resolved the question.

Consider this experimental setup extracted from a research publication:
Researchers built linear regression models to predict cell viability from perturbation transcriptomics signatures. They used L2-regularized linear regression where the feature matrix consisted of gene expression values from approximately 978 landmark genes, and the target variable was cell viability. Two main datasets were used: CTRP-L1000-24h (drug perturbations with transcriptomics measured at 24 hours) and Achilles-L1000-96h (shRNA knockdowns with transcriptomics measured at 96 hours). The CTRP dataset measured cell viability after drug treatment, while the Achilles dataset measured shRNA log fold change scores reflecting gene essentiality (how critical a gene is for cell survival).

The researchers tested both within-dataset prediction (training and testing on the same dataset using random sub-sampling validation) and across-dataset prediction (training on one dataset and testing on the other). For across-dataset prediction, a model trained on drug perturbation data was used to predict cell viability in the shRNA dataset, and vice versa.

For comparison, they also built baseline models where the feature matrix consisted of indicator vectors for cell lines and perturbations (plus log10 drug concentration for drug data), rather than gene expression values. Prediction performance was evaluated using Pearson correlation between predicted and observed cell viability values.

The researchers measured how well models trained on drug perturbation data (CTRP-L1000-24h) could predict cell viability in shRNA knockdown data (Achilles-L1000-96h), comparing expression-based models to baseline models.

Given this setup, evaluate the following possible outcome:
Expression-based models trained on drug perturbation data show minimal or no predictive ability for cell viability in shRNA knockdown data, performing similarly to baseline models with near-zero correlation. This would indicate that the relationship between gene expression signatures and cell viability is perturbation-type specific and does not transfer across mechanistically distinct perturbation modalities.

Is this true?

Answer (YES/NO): NO